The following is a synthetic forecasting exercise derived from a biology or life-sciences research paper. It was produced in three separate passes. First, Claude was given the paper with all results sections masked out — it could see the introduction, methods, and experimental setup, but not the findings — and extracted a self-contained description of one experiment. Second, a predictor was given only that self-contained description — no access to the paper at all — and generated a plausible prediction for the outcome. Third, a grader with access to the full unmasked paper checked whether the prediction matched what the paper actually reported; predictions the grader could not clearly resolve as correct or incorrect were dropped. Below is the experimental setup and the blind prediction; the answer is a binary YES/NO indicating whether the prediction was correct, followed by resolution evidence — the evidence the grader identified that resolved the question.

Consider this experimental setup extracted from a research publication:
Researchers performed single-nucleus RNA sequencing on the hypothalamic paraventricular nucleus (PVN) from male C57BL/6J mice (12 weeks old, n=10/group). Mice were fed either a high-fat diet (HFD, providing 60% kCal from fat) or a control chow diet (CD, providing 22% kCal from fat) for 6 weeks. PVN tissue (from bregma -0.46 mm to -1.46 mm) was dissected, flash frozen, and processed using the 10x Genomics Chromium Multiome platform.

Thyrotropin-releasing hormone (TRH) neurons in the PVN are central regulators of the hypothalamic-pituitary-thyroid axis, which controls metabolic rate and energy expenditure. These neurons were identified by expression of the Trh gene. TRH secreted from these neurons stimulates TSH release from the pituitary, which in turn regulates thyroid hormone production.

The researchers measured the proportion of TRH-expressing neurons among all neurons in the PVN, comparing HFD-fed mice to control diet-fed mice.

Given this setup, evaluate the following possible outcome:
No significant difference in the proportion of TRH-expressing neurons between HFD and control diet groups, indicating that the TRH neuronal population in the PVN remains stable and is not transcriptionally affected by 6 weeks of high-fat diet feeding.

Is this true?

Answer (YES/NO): YES